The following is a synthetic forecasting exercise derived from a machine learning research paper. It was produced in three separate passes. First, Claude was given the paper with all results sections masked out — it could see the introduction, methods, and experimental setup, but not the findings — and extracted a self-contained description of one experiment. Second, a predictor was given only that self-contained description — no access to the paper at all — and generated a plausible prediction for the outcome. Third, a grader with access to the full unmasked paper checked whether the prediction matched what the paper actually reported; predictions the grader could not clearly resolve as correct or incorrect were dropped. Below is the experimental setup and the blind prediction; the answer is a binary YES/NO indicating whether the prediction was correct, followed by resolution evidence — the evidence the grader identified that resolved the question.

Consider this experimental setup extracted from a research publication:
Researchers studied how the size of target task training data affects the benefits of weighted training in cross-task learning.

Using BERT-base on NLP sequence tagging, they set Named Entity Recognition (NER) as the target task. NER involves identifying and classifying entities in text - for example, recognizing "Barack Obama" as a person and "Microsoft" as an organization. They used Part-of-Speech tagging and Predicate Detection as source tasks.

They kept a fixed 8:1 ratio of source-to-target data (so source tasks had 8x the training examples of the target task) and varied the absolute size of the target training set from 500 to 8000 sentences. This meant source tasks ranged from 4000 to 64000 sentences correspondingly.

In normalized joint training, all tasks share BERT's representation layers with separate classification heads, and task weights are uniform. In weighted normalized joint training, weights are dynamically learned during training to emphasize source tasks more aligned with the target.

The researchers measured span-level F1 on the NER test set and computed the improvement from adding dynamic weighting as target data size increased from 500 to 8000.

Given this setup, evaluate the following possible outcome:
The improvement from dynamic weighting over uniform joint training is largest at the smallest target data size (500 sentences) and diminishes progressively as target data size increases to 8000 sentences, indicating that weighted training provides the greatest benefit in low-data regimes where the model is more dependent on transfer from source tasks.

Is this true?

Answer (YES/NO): YES